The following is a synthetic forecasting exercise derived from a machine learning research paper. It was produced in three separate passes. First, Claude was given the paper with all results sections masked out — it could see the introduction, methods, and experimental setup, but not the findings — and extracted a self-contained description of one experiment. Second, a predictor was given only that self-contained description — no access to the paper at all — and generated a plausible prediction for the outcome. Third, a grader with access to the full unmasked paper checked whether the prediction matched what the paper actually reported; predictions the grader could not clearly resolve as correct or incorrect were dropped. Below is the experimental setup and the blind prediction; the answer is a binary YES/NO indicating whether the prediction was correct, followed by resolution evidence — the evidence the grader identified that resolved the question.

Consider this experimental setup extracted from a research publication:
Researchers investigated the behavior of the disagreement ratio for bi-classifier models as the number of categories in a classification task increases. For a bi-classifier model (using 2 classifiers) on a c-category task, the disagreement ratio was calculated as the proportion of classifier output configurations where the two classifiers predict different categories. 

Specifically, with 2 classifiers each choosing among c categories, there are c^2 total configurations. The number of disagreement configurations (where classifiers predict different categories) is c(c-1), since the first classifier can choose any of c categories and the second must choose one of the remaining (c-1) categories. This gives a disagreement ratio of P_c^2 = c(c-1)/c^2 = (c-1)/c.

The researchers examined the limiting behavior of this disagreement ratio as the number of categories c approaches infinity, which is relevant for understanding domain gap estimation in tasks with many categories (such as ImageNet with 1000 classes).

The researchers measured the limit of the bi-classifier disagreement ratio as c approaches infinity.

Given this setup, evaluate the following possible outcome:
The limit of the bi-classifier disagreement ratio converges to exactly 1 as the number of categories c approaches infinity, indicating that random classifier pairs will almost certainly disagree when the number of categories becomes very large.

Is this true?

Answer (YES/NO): YES